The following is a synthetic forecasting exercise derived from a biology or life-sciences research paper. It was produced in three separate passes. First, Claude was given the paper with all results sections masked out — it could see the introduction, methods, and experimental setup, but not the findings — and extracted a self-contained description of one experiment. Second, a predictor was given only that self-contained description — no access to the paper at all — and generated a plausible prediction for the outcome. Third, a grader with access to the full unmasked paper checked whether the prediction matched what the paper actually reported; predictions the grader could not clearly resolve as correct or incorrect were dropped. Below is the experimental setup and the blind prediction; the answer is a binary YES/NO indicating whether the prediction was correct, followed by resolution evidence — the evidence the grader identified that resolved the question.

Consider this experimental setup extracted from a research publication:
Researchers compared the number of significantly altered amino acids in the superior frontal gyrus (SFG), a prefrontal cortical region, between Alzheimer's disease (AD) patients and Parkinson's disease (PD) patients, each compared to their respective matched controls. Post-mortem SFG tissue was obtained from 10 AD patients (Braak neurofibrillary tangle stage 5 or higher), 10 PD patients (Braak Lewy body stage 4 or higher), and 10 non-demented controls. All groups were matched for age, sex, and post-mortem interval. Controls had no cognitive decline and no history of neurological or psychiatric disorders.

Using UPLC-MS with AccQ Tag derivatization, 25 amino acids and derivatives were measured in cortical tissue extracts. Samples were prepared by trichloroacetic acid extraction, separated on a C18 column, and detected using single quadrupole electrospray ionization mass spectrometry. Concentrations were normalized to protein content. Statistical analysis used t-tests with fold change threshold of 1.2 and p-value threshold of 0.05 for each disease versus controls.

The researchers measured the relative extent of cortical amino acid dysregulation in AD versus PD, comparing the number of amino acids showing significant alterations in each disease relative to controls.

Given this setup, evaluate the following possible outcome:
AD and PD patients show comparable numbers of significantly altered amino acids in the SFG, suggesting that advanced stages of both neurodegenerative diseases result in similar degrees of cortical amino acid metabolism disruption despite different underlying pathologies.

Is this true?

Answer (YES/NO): NO